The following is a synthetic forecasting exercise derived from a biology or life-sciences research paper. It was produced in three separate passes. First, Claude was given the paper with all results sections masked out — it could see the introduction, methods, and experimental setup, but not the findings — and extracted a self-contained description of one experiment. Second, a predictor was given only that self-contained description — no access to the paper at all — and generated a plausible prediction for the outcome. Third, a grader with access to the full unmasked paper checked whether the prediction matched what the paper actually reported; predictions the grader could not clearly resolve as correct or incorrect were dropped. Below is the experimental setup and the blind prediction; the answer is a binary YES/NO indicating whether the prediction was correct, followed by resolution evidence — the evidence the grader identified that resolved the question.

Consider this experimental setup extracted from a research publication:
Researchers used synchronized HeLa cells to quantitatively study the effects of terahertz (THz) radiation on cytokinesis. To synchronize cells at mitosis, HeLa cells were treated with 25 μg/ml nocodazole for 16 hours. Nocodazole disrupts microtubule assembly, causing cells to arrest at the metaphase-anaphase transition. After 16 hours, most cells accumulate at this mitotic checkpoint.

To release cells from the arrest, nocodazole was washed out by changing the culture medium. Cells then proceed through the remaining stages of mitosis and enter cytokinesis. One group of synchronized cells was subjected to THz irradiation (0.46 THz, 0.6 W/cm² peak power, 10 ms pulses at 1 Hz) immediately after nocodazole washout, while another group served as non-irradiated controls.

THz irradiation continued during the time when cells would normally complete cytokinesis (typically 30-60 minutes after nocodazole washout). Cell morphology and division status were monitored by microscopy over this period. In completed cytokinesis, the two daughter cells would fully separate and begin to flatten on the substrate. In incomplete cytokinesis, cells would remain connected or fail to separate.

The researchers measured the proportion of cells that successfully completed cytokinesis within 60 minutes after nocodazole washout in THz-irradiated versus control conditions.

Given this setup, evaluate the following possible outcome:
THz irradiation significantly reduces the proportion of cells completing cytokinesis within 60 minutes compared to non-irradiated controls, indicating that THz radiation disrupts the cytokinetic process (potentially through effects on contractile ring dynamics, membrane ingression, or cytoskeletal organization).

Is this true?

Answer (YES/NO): YES